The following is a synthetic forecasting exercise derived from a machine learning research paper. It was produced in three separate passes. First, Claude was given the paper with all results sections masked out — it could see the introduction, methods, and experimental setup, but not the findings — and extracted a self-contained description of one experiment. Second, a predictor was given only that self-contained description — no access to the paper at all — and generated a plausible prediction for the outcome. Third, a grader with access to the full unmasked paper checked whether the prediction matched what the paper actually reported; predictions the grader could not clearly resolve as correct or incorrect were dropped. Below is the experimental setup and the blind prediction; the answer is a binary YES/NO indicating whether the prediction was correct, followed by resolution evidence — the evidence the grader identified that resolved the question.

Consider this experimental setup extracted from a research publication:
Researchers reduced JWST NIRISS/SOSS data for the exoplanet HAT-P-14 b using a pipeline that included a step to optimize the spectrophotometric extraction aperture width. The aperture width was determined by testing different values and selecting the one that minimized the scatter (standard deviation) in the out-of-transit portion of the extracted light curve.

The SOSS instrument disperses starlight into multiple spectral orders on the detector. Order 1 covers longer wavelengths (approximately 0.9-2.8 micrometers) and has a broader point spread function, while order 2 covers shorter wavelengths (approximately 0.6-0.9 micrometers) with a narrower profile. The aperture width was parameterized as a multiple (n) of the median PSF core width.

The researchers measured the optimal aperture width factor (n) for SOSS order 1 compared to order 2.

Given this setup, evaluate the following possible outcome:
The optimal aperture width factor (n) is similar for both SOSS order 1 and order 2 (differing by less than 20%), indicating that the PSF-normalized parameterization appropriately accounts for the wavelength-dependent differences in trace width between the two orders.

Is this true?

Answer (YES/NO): NO